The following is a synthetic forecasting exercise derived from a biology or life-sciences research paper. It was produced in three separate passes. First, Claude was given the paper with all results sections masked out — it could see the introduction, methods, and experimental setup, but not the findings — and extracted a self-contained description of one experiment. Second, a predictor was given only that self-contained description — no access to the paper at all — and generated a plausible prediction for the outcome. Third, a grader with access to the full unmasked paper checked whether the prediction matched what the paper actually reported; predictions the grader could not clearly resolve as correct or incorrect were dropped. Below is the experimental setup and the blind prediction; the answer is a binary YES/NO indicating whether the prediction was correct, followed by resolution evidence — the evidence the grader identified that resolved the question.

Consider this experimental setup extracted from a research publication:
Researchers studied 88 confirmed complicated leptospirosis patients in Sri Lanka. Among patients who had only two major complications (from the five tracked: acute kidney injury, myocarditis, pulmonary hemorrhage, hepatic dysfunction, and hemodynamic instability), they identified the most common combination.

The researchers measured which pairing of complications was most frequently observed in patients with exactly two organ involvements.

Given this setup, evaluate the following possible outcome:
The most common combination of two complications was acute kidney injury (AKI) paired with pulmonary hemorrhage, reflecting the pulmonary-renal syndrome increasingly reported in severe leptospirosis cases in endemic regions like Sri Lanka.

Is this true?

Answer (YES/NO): NO